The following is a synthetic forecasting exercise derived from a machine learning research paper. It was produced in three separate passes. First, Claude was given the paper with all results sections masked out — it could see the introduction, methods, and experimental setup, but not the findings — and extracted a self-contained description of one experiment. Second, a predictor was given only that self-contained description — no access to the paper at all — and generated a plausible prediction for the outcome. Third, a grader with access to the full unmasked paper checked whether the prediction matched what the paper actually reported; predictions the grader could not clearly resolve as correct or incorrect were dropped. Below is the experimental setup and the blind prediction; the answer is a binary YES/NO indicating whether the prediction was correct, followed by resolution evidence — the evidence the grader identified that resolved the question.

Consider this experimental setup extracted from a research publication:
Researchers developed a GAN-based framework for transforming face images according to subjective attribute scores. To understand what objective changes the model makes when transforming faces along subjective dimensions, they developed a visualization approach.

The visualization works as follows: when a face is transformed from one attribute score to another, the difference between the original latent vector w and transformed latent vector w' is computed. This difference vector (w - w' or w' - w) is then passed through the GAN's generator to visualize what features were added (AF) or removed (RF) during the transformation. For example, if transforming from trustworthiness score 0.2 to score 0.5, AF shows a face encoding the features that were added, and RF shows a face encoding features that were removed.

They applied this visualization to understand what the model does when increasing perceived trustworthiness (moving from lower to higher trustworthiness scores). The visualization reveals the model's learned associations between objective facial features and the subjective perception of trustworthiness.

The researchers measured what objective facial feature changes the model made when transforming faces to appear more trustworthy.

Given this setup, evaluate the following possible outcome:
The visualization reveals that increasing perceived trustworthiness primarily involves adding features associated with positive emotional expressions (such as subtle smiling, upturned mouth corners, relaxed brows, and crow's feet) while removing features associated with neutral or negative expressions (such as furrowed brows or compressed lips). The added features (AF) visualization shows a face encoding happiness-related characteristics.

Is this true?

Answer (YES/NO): NO